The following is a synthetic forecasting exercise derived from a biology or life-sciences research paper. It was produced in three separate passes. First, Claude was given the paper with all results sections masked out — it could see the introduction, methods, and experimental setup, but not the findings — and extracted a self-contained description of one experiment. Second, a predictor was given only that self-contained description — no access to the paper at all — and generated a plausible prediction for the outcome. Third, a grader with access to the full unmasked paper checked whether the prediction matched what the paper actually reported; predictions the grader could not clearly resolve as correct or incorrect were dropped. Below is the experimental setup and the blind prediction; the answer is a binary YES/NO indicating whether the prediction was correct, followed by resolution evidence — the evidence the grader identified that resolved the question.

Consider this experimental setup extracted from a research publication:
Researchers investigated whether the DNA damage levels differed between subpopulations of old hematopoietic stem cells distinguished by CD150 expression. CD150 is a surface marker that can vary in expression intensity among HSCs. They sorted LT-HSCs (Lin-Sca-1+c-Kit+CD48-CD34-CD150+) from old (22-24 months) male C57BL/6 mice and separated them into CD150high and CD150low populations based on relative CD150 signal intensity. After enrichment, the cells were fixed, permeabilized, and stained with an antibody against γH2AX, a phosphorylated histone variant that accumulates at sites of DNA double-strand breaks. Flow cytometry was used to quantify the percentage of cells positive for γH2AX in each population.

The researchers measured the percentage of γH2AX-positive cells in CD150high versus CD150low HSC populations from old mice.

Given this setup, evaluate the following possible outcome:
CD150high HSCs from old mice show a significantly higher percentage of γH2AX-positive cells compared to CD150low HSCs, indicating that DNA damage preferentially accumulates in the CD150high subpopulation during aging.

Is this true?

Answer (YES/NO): YES